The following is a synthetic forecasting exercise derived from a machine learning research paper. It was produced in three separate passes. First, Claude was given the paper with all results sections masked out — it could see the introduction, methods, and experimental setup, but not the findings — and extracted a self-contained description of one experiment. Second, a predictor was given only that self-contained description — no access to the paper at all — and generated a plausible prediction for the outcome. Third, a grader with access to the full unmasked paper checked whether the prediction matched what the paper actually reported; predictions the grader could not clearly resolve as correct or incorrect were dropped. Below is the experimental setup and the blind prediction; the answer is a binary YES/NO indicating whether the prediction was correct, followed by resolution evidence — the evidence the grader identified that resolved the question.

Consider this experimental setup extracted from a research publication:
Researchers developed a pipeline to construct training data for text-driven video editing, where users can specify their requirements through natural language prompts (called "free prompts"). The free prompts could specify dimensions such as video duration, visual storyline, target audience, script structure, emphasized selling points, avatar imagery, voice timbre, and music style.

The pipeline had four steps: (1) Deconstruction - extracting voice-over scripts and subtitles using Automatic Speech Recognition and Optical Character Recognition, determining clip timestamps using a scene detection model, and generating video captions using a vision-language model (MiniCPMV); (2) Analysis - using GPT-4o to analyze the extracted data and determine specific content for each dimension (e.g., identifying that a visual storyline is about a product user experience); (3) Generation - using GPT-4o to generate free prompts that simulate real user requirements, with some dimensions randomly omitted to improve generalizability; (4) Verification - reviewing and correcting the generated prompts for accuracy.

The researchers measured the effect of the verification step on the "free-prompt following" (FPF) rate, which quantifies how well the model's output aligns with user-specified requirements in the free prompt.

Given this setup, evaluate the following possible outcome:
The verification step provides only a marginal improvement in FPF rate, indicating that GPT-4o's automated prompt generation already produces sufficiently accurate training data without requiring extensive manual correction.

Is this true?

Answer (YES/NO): NO